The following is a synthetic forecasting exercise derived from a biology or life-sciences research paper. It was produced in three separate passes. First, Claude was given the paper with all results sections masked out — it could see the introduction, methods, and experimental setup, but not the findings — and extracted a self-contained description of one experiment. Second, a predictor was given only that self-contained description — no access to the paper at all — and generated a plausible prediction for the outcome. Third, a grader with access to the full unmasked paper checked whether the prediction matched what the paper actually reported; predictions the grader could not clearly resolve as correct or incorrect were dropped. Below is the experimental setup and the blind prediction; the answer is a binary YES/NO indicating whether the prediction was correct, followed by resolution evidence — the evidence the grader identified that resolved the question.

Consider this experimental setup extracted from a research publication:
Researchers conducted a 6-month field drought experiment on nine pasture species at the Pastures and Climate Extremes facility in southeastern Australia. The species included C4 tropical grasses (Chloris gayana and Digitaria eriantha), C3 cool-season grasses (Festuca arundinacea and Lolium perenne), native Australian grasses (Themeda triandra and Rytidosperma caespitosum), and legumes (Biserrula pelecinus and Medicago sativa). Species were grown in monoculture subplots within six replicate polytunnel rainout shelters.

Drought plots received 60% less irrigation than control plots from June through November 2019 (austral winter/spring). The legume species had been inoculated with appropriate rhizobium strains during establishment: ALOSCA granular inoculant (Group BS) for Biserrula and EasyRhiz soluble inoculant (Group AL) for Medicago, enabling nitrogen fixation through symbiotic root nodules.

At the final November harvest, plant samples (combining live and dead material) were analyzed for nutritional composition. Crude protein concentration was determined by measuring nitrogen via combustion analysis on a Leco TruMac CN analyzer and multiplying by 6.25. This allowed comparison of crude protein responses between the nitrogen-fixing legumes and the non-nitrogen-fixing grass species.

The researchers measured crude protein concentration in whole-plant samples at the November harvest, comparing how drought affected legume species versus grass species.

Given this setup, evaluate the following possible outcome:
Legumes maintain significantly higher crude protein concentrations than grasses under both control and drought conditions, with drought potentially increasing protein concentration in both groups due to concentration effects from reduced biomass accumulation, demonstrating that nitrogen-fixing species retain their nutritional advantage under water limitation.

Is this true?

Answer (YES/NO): NO